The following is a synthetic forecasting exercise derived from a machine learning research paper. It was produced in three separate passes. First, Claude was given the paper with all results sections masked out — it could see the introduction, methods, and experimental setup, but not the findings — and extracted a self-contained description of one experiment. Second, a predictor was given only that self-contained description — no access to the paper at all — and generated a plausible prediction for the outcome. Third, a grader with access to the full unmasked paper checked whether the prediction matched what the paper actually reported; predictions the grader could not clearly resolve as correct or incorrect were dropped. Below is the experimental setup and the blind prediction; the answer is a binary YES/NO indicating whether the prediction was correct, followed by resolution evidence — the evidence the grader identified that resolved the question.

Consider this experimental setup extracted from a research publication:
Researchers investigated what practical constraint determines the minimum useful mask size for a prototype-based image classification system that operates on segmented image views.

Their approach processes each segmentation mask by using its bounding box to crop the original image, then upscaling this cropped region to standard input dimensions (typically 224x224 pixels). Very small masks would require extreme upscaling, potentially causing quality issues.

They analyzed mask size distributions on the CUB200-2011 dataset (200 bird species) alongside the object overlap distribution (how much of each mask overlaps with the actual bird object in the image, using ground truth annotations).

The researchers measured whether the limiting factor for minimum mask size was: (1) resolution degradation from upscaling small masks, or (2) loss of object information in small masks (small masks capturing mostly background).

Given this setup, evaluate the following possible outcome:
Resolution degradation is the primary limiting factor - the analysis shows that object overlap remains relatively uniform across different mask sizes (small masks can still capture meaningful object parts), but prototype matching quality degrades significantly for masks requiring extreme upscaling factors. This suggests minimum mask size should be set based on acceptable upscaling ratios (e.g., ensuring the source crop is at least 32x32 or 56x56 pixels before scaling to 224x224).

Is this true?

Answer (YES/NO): YES